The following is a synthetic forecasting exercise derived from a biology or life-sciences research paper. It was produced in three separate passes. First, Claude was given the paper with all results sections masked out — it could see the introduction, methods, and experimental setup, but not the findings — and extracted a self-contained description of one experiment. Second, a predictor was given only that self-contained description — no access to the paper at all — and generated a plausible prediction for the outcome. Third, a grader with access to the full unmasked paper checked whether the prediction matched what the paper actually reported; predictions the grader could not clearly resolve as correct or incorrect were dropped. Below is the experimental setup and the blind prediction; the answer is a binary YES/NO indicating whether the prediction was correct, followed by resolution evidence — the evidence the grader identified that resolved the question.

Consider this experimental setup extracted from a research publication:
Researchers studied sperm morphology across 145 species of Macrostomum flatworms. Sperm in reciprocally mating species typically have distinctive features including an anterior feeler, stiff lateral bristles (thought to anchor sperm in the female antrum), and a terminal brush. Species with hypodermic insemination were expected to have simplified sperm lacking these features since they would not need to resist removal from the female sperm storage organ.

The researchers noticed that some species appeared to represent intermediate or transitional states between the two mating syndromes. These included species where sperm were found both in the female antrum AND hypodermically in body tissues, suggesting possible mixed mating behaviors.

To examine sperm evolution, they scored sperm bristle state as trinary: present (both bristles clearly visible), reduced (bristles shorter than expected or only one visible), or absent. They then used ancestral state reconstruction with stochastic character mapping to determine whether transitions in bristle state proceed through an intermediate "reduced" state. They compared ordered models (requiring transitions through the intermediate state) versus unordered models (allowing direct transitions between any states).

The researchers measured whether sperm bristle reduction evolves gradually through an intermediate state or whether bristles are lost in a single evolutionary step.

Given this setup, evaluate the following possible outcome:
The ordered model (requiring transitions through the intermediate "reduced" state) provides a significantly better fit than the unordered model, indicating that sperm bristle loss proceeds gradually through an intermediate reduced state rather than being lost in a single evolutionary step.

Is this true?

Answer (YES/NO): YES